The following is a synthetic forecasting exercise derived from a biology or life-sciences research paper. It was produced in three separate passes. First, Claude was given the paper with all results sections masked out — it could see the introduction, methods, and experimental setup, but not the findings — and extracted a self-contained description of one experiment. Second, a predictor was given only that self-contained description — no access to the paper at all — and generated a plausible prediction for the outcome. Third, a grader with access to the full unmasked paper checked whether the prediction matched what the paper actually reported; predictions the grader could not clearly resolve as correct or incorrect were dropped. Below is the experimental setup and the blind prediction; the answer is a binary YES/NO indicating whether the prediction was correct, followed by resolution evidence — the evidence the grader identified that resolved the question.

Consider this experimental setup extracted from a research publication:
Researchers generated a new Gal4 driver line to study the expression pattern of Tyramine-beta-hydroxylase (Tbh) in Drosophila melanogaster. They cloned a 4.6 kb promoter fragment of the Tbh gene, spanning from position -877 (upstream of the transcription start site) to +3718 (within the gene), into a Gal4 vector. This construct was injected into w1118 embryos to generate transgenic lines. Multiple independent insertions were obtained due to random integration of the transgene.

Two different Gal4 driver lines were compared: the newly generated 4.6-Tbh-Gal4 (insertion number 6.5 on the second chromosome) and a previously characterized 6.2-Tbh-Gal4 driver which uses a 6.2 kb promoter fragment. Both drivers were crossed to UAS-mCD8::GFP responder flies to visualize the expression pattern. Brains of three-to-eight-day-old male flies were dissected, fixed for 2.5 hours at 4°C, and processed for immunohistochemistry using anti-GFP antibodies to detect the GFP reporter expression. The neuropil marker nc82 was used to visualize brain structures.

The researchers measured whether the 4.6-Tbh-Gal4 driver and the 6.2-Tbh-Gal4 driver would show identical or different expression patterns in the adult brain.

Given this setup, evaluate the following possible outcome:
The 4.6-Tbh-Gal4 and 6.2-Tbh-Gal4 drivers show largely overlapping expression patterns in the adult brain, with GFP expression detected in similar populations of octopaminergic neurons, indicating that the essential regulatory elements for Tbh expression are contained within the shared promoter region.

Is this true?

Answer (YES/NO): NO